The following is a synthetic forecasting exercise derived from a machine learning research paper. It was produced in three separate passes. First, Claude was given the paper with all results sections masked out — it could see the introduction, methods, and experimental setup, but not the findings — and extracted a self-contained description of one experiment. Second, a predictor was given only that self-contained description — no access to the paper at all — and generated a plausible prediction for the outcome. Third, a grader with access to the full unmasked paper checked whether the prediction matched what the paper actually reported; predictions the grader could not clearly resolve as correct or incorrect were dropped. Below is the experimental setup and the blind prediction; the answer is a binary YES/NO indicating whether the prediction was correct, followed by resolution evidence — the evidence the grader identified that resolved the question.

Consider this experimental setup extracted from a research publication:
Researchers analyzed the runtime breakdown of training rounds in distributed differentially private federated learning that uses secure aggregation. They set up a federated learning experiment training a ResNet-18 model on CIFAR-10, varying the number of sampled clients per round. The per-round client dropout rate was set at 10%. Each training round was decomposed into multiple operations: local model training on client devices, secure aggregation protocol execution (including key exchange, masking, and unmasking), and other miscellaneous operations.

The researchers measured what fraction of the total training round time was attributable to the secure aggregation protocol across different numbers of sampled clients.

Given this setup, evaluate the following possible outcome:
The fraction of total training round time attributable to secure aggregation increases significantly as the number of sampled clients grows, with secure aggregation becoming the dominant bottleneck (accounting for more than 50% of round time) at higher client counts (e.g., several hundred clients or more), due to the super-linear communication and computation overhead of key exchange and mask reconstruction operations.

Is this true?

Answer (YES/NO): NO